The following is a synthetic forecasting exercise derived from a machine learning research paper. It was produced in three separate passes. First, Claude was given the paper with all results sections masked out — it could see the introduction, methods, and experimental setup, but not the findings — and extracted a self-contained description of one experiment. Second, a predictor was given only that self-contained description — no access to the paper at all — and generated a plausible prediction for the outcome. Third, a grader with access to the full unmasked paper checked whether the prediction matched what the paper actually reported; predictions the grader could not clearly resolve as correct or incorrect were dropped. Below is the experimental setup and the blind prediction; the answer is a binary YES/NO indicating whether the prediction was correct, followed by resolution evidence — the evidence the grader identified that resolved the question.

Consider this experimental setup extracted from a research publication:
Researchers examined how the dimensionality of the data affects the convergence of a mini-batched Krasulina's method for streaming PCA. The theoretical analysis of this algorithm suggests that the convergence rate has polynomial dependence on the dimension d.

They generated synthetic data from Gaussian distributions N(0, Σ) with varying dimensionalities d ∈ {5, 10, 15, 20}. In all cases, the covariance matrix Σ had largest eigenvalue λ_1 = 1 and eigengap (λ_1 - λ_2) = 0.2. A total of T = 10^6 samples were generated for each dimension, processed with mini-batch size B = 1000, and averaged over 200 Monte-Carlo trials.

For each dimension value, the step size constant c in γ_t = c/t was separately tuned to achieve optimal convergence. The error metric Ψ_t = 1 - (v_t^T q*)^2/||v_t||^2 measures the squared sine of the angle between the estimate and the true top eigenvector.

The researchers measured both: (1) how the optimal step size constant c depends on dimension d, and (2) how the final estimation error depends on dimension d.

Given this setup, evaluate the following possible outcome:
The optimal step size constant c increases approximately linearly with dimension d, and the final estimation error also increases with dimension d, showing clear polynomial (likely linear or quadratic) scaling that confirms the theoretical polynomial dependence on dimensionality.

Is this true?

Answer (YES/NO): NO